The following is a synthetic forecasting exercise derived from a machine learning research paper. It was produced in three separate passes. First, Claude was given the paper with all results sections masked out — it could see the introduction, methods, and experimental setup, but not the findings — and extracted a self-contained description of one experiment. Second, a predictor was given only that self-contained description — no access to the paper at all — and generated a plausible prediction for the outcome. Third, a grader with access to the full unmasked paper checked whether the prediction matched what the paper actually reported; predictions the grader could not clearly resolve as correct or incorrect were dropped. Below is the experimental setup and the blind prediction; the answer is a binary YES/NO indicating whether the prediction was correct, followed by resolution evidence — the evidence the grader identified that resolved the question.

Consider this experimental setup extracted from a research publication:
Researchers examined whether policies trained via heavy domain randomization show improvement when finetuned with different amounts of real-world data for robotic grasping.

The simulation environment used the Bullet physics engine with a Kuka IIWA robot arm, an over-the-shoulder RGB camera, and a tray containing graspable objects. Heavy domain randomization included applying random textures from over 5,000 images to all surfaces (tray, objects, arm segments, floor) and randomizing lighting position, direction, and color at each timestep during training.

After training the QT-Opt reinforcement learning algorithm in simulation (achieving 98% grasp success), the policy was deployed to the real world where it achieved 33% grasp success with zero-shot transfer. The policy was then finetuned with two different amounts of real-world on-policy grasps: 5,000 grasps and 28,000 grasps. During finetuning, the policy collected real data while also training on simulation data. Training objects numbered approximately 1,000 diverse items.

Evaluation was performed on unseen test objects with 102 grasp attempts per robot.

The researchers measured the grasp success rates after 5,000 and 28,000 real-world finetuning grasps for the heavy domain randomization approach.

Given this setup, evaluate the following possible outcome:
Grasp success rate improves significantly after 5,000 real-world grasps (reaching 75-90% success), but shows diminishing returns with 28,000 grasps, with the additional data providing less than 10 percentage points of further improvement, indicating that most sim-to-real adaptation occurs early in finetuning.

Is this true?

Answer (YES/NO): YES